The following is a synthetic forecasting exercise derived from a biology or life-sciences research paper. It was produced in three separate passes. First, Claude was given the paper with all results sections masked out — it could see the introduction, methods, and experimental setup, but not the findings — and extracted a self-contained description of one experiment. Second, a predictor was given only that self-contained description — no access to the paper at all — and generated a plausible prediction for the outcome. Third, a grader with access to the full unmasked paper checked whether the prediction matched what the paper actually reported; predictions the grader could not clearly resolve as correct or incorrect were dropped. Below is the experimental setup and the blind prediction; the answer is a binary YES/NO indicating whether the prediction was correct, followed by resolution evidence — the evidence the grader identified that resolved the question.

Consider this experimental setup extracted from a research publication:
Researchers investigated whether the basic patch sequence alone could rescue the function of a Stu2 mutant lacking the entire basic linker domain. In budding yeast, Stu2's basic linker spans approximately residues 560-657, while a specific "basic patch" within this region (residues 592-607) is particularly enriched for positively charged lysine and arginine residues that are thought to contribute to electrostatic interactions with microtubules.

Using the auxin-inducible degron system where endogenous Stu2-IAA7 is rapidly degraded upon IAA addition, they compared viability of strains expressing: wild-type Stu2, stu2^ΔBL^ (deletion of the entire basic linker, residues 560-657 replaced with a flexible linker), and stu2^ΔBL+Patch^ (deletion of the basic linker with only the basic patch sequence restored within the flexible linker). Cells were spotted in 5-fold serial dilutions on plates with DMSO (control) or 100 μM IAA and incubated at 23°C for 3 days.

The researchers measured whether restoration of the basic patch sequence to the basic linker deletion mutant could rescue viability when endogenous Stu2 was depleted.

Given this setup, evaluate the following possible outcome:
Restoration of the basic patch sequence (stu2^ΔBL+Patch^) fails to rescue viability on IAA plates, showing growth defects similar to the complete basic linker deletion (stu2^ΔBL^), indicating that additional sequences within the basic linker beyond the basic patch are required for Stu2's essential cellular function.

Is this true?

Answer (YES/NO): NO